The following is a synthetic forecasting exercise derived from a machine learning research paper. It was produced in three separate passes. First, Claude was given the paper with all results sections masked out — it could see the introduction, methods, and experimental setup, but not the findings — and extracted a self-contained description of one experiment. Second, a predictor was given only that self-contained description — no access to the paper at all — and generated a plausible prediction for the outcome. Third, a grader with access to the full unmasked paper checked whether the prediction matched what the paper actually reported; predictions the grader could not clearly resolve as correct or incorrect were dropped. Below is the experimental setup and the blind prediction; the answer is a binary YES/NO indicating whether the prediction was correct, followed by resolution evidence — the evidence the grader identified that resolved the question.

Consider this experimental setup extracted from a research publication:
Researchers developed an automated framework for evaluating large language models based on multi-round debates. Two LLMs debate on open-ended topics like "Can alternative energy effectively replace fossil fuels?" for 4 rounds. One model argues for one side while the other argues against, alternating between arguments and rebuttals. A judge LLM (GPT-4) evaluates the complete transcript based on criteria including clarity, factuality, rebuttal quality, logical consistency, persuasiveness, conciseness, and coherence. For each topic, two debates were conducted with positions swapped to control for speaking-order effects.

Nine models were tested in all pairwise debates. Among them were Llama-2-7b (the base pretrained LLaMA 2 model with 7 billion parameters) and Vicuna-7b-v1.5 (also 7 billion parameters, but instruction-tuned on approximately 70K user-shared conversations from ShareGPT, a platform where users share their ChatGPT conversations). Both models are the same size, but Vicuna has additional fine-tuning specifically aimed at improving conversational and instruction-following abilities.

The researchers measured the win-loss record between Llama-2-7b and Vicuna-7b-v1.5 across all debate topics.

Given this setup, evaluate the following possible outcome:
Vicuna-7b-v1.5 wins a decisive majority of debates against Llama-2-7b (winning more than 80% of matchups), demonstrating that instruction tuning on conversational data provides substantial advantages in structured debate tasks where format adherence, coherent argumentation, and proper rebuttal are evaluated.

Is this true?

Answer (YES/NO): NO